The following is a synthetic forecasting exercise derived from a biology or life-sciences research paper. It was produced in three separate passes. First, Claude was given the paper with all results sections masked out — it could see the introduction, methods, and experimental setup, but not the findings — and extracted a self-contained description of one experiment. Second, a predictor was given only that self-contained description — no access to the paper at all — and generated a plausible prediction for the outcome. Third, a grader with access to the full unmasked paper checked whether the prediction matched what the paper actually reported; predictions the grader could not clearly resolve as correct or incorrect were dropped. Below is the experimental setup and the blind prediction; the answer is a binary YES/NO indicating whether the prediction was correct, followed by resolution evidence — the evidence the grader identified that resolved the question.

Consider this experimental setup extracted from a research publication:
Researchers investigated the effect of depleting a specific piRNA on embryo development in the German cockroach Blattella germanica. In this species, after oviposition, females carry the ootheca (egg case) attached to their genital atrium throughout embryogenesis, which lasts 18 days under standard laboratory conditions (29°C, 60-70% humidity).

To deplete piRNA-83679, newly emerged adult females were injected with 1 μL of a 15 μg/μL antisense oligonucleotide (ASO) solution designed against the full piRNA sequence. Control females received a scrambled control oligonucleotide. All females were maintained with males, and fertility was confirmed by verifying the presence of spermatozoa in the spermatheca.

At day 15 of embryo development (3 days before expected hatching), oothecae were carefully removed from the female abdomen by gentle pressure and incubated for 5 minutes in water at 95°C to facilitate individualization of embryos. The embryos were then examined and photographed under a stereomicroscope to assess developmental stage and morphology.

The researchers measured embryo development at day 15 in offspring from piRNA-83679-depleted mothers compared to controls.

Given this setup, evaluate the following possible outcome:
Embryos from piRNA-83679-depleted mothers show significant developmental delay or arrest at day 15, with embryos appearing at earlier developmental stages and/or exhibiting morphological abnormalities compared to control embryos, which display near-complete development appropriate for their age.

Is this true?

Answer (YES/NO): YES